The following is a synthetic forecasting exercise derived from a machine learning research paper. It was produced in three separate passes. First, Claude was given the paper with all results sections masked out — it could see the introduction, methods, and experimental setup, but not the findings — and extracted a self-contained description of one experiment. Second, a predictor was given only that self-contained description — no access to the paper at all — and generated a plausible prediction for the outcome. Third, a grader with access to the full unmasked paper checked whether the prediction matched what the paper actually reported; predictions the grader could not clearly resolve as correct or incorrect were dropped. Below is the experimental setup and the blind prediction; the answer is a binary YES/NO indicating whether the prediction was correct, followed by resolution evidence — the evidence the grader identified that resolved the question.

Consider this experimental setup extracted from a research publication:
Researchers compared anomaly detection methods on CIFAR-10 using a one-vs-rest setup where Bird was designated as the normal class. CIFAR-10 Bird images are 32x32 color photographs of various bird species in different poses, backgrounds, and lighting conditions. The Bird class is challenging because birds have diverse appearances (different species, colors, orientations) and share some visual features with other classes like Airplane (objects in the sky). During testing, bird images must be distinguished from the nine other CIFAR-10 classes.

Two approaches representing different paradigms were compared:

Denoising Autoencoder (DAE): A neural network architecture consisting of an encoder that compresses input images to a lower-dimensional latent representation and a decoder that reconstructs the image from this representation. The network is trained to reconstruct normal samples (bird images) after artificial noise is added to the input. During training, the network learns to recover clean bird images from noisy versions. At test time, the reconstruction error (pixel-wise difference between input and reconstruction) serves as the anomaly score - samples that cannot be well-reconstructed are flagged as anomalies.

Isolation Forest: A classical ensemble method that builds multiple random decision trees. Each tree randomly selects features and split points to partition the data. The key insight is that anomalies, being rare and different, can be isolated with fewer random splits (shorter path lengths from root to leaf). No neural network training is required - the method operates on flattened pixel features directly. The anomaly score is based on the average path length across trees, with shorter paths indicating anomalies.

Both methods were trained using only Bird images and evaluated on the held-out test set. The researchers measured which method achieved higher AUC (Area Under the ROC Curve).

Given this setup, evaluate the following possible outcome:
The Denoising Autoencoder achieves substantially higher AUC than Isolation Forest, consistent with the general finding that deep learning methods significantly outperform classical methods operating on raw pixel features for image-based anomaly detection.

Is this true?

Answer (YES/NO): NO